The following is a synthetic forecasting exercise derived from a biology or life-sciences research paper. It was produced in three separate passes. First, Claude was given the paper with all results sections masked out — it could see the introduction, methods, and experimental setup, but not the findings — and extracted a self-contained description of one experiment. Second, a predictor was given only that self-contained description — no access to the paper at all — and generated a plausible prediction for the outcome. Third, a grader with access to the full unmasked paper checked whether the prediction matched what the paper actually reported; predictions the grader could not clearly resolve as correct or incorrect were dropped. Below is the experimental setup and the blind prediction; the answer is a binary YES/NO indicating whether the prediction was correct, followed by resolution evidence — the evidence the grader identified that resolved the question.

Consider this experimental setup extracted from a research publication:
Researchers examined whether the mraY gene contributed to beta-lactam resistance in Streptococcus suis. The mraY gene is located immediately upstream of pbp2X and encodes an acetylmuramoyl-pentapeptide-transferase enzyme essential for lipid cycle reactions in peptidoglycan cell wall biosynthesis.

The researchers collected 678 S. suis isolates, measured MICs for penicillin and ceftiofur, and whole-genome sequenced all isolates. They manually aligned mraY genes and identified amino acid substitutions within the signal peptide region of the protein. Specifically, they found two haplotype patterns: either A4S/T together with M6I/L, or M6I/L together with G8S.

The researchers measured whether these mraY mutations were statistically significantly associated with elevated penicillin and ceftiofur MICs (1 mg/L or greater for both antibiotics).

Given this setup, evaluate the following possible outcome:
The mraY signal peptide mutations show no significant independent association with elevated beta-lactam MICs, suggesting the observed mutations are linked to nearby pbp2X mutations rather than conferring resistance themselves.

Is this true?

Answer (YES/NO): NO